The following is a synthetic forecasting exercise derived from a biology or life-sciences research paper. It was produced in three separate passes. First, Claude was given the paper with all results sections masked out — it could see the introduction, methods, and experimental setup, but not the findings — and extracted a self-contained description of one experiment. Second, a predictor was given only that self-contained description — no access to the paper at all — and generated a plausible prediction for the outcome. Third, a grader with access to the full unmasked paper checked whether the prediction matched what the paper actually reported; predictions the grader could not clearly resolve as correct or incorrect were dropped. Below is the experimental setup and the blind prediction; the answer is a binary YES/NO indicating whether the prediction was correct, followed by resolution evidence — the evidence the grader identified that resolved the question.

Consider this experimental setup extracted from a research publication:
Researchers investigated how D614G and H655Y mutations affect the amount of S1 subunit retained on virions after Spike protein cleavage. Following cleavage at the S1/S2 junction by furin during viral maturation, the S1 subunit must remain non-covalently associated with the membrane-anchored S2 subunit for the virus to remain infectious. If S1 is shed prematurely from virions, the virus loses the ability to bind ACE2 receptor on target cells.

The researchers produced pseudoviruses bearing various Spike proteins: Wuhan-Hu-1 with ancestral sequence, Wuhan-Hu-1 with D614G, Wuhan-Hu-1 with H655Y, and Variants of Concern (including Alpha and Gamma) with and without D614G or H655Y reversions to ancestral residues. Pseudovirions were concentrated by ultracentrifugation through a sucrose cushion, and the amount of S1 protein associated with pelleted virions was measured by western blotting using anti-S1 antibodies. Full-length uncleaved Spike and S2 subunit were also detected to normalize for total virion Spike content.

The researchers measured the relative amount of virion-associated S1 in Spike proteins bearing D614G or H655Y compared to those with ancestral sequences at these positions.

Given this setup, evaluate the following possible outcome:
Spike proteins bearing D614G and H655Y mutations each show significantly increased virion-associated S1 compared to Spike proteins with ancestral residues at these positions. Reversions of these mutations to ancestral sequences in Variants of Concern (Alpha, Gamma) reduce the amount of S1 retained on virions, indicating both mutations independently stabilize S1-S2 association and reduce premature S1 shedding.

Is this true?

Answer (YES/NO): YES